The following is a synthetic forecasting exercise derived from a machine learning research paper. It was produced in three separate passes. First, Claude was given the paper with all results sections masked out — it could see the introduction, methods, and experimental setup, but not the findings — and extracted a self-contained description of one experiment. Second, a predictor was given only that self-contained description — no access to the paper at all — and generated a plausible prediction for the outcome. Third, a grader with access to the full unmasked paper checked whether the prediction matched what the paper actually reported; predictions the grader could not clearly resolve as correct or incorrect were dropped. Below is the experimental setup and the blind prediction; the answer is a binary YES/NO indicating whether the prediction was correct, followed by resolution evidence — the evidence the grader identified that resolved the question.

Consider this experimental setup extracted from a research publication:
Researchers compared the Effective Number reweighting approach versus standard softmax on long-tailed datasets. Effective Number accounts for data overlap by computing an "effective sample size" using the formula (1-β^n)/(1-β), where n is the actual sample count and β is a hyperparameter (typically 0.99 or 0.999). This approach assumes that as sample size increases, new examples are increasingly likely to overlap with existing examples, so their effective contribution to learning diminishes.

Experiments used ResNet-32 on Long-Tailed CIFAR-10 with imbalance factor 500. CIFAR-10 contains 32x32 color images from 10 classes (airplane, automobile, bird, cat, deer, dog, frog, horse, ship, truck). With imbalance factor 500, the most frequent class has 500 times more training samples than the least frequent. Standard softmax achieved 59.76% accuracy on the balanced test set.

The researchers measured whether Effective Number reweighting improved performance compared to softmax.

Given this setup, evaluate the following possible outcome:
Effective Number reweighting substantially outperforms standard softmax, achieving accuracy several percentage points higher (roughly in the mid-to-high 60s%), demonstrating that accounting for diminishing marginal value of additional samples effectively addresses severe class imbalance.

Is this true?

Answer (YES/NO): NO